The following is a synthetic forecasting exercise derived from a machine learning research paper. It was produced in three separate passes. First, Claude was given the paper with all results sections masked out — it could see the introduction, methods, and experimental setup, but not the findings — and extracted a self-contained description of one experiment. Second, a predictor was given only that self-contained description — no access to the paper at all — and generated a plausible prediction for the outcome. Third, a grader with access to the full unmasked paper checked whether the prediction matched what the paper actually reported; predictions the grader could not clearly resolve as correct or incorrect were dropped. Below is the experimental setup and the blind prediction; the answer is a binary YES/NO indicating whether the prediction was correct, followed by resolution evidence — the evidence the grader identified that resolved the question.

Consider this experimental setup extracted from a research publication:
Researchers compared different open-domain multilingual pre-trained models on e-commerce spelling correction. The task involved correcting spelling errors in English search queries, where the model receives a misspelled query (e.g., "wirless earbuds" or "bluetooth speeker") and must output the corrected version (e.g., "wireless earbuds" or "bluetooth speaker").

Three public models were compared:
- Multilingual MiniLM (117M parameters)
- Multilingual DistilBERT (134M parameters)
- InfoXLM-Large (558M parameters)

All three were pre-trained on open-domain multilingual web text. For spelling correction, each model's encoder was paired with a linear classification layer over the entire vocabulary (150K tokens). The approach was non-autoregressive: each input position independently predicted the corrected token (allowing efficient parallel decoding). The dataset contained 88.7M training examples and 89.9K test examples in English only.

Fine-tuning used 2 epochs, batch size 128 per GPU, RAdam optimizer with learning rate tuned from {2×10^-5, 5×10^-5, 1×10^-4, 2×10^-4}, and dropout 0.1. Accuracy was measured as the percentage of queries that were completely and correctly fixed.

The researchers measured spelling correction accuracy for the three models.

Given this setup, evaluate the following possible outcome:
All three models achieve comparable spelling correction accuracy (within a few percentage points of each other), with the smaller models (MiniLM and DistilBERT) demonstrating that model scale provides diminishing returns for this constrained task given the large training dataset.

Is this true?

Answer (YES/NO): YES